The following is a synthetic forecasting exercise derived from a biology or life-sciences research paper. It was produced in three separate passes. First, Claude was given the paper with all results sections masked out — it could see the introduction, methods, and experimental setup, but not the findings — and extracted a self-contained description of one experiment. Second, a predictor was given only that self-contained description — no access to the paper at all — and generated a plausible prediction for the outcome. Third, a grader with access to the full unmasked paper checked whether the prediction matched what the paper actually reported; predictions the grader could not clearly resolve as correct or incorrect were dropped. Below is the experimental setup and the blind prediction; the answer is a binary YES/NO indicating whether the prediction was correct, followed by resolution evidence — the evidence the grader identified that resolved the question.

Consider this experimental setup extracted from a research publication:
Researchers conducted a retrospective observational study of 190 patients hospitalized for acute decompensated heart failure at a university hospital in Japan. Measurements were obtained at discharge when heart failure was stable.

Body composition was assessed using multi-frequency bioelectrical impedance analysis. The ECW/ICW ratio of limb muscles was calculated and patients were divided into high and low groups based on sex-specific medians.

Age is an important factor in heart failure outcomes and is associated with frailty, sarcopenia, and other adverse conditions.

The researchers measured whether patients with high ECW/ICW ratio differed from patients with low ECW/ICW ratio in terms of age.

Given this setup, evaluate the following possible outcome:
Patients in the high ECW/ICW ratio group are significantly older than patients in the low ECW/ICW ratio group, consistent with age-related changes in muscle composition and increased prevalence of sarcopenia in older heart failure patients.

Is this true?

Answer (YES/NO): YES